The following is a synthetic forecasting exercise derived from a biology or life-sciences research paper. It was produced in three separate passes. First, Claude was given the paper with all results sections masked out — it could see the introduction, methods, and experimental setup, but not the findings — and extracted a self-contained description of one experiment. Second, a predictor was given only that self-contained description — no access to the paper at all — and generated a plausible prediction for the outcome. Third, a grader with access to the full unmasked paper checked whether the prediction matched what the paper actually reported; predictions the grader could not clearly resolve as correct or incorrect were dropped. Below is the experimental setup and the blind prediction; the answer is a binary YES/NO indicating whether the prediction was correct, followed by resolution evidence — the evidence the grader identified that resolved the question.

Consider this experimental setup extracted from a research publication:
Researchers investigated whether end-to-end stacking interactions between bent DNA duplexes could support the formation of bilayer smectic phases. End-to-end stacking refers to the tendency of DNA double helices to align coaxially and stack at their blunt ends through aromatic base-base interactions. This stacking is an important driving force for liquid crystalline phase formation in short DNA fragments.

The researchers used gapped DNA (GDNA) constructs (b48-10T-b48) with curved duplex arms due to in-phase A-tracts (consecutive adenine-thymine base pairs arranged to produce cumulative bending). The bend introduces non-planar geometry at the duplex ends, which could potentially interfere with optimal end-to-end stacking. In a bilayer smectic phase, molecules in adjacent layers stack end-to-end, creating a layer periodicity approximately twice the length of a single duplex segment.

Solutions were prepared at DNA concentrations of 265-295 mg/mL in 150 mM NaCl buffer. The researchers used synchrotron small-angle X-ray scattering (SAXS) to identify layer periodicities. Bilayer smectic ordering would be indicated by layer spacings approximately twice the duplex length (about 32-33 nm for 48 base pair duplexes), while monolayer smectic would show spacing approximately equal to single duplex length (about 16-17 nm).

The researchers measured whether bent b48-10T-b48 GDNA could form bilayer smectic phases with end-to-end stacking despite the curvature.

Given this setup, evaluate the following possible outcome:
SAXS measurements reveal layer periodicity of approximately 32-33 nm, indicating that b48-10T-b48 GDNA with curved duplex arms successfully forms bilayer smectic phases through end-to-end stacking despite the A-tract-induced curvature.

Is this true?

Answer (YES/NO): YES